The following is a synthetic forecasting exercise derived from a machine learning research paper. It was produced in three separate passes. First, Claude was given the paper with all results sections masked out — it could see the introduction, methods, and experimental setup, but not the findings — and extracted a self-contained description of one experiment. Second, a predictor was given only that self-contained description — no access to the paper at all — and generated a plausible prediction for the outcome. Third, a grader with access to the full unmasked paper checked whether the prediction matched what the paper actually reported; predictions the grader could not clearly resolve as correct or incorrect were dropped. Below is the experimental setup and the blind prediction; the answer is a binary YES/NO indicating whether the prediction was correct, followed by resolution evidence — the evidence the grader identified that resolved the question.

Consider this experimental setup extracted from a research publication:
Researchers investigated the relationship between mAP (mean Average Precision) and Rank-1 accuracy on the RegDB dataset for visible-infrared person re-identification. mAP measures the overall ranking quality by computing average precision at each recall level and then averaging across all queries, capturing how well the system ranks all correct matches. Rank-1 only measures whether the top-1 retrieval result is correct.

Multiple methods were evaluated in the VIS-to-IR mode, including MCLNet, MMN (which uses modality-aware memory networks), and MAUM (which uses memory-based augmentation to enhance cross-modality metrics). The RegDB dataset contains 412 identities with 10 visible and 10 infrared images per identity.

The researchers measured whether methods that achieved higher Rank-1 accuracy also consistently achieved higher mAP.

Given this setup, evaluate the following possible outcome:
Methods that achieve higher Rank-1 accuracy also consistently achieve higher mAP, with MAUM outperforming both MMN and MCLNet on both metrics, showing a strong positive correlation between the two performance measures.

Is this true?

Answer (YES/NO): NO